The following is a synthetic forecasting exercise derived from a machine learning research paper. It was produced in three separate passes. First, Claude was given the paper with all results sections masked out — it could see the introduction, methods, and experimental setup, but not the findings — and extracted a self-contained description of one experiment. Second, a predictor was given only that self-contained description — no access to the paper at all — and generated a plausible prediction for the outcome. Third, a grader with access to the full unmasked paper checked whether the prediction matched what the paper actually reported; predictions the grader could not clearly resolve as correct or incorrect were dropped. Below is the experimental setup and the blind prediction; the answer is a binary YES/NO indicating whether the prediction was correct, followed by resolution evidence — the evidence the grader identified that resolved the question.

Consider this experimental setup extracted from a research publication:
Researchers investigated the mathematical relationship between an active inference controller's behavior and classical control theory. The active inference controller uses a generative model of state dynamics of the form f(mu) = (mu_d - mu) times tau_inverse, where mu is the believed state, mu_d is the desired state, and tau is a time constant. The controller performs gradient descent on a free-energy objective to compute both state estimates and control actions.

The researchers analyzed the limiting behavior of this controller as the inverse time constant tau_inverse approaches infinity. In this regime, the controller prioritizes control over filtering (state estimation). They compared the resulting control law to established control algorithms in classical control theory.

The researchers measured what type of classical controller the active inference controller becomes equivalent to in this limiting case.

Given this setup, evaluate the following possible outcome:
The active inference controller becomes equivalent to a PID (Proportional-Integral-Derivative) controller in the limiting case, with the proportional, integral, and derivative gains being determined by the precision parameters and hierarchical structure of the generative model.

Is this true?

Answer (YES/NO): NO